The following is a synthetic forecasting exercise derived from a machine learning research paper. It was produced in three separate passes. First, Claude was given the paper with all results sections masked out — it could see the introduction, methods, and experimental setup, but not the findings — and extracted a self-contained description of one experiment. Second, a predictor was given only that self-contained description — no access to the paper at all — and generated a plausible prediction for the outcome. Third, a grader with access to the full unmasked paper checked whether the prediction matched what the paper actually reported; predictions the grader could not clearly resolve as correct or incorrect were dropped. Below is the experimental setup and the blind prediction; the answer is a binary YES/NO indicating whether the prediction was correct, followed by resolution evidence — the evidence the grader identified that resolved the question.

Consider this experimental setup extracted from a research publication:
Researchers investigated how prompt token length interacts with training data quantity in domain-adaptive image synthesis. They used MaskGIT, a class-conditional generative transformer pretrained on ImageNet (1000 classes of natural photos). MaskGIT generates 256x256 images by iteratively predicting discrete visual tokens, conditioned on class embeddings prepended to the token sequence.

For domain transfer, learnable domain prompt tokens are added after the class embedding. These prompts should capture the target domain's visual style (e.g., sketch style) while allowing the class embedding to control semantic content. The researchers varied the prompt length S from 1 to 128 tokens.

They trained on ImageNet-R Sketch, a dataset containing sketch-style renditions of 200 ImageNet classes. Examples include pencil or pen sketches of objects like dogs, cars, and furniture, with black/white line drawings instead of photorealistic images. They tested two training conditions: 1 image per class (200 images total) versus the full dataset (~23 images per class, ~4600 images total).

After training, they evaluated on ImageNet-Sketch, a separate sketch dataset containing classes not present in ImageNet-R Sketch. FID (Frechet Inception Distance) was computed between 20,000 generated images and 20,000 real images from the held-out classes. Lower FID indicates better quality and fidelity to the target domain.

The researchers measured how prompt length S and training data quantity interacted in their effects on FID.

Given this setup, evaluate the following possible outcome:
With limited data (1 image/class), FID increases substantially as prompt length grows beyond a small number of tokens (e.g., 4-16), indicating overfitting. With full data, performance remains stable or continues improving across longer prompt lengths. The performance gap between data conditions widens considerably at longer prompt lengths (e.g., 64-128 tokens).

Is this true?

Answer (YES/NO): NO